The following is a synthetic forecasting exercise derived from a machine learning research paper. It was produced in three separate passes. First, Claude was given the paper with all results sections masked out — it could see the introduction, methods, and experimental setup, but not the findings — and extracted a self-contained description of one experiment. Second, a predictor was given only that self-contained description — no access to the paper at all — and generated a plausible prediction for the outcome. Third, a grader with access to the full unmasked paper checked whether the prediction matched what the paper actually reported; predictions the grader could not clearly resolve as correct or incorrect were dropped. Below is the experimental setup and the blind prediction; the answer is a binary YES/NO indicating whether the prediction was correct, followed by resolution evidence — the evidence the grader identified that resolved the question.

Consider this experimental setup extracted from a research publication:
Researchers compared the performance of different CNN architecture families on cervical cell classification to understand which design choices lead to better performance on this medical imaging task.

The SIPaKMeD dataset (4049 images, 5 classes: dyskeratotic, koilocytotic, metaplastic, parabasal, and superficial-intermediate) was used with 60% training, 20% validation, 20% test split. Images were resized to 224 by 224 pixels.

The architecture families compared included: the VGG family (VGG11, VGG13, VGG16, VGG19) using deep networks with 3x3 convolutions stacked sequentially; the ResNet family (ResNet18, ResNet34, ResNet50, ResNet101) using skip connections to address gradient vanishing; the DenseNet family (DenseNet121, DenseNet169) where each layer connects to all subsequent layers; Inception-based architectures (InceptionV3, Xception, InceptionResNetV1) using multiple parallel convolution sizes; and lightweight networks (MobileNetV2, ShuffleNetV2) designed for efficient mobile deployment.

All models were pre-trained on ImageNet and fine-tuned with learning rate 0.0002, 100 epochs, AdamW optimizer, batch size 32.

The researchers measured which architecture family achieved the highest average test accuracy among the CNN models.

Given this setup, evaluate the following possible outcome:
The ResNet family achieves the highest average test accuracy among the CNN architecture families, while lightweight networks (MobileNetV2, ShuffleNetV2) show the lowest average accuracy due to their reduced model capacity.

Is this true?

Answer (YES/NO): NO